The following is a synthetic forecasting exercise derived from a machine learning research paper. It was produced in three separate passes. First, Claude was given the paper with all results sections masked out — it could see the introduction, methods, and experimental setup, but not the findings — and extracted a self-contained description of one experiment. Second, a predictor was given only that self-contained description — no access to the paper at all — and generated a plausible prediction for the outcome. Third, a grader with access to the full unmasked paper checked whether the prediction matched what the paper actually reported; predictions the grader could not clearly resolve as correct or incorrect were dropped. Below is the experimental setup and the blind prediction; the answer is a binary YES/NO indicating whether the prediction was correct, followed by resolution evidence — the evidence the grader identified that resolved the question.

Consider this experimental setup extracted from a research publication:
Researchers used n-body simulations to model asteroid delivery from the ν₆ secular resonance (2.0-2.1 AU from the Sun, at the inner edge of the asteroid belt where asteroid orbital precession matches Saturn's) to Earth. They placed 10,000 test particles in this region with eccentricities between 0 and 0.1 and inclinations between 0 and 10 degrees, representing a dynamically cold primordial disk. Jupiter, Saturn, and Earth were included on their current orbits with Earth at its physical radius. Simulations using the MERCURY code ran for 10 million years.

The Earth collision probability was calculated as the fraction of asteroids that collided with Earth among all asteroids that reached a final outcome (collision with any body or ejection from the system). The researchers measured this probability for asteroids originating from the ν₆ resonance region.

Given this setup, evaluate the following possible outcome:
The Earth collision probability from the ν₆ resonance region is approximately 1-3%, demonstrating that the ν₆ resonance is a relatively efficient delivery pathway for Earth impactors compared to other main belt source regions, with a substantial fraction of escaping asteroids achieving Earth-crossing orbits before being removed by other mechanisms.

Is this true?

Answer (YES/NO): YES